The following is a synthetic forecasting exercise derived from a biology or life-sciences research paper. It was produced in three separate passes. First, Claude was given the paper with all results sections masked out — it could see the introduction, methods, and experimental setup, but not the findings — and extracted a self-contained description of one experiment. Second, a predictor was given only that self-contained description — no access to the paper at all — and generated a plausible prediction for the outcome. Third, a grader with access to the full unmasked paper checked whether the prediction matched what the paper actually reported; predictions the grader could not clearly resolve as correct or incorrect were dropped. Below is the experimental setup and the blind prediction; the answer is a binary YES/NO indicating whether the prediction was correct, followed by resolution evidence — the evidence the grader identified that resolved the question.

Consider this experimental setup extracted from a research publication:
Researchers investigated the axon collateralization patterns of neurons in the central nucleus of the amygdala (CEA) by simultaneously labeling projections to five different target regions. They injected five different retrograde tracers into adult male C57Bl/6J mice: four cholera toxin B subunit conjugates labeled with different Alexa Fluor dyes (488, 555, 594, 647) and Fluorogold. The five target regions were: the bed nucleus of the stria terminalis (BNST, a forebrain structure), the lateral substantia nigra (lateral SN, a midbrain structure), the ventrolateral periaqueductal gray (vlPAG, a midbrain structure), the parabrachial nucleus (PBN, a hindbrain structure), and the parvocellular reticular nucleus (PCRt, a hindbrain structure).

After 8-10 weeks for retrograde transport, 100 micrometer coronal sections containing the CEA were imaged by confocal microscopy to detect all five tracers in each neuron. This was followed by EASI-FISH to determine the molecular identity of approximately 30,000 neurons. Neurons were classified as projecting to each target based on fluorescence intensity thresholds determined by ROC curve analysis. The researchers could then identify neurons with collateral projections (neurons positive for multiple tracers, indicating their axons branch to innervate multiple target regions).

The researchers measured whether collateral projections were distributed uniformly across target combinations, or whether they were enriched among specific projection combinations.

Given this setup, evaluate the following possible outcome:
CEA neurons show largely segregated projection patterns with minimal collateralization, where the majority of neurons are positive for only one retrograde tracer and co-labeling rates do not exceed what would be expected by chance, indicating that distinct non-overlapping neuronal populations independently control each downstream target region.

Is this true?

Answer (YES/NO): NO